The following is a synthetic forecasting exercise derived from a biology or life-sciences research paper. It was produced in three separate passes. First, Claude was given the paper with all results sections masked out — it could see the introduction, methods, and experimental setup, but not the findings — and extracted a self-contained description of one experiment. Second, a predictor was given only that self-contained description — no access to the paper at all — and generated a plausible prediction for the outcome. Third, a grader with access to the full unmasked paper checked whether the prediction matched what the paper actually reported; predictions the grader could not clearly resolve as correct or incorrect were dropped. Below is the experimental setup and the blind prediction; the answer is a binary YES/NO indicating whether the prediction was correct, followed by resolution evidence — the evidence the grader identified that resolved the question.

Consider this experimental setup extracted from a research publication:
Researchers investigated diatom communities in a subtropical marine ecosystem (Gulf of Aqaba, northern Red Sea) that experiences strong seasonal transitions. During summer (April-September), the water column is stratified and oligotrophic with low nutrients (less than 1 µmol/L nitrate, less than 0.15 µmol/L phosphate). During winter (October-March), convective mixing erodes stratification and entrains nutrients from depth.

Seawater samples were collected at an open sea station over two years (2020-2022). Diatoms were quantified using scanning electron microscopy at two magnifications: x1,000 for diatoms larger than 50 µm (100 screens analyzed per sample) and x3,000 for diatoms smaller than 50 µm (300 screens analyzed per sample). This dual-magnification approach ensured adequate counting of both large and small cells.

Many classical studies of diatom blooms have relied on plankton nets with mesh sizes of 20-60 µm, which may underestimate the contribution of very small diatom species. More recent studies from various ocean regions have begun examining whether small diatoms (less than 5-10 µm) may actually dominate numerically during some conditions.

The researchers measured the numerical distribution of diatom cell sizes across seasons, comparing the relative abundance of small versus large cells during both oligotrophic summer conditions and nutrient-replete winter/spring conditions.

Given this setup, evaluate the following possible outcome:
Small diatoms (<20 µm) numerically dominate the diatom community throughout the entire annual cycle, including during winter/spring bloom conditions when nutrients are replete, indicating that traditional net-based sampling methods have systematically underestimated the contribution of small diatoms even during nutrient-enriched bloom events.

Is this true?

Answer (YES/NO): NO